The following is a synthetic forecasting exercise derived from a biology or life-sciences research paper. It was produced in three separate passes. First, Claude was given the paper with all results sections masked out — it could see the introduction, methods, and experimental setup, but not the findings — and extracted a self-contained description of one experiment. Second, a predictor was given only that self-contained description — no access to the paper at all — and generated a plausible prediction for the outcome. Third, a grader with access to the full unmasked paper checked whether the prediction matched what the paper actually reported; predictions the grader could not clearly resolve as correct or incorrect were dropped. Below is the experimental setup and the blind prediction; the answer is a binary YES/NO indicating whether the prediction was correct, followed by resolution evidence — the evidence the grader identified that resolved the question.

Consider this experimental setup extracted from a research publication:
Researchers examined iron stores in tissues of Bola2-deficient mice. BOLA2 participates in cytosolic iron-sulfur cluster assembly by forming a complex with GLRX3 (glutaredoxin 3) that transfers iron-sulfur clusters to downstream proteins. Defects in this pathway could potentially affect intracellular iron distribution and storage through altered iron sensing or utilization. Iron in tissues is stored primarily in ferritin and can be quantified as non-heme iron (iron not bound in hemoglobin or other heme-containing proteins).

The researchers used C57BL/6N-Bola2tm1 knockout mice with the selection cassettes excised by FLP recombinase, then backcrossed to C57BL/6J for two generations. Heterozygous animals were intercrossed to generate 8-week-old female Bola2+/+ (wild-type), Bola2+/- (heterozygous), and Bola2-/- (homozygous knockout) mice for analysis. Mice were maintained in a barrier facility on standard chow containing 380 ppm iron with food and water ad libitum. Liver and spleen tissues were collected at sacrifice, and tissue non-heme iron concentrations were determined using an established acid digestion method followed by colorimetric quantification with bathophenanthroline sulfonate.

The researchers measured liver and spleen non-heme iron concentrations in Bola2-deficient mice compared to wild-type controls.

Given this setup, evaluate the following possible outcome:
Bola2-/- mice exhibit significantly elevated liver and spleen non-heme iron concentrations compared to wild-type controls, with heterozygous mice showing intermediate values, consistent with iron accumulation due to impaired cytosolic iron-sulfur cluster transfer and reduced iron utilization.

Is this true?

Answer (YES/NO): NO